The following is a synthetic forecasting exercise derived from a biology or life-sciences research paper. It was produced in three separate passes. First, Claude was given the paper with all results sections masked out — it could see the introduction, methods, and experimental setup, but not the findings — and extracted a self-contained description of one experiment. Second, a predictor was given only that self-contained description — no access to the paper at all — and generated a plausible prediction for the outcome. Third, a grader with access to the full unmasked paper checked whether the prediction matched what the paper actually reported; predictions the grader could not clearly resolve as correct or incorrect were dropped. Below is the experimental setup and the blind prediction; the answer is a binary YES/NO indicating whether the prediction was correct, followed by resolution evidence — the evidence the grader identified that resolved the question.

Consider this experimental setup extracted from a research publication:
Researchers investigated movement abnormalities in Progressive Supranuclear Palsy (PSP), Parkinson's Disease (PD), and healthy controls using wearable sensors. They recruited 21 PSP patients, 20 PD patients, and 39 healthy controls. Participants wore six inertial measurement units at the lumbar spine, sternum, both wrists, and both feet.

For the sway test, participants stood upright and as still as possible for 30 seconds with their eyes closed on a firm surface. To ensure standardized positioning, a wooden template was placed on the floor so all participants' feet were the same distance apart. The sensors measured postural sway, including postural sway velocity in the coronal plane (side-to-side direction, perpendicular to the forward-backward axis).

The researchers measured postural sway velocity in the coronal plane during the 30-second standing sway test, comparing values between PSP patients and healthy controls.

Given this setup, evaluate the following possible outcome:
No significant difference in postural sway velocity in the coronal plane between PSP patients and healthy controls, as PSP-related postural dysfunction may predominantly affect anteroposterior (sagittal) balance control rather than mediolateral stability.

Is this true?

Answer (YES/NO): NO